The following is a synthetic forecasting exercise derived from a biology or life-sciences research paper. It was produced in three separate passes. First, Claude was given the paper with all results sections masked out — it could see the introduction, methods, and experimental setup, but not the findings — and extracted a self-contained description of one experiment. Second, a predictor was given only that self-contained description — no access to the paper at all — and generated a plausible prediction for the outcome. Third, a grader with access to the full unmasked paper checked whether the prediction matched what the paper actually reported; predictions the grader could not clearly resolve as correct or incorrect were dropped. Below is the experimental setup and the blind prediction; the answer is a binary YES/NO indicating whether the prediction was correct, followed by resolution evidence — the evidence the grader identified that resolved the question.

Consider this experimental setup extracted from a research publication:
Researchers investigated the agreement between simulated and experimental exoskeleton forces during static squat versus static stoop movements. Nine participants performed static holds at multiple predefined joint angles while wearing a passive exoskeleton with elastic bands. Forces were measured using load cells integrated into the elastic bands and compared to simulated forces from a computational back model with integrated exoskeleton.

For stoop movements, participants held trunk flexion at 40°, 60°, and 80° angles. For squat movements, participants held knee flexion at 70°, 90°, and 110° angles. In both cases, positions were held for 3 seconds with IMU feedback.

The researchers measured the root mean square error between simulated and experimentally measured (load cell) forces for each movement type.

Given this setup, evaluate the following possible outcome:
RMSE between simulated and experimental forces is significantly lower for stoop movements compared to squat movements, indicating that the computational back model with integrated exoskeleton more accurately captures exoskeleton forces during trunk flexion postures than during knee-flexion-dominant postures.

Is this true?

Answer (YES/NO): NO